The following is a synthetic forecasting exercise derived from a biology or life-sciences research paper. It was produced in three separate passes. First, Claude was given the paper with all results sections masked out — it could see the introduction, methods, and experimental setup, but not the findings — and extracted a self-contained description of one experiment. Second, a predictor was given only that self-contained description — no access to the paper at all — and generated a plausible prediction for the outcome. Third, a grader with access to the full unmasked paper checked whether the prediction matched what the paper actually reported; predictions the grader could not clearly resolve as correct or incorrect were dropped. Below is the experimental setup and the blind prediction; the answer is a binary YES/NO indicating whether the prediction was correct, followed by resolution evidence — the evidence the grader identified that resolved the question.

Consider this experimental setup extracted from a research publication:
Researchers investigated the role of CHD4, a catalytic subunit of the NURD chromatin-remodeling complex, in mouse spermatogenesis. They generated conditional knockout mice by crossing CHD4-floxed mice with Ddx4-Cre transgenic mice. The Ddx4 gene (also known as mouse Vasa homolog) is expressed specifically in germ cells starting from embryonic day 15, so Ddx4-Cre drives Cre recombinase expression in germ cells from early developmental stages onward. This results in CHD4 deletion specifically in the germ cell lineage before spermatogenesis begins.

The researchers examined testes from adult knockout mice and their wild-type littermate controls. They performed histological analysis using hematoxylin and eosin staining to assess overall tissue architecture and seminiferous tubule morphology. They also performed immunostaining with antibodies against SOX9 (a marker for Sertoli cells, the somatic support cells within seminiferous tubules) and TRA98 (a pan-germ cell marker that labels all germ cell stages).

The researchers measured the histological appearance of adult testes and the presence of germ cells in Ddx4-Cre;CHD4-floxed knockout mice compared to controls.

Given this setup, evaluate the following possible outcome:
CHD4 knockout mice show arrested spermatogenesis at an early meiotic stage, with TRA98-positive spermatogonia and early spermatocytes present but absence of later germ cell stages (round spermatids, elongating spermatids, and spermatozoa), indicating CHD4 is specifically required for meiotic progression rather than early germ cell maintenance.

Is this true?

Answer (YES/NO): NO